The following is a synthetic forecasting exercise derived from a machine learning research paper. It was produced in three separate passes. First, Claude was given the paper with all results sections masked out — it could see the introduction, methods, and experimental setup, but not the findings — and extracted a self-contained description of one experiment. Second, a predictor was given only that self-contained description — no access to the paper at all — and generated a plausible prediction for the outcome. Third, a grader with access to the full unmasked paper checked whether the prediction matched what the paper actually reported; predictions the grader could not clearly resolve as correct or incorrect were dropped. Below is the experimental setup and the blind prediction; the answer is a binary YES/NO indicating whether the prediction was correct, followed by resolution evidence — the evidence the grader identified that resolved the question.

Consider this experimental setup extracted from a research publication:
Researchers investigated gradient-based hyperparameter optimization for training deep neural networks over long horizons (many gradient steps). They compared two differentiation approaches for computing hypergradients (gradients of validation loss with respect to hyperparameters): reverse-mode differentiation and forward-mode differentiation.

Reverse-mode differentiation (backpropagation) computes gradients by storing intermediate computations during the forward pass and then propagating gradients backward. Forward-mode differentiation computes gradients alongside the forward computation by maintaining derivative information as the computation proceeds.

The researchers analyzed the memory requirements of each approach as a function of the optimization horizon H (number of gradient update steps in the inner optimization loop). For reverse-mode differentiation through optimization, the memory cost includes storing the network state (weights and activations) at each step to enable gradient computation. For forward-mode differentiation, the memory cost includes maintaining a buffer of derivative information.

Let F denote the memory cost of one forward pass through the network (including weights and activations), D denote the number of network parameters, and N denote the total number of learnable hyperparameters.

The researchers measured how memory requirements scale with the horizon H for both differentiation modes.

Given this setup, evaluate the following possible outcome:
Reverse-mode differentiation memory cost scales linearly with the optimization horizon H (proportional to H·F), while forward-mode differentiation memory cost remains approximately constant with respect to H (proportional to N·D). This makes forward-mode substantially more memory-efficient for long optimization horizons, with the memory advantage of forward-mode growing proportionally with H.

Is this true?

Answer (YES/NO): YES